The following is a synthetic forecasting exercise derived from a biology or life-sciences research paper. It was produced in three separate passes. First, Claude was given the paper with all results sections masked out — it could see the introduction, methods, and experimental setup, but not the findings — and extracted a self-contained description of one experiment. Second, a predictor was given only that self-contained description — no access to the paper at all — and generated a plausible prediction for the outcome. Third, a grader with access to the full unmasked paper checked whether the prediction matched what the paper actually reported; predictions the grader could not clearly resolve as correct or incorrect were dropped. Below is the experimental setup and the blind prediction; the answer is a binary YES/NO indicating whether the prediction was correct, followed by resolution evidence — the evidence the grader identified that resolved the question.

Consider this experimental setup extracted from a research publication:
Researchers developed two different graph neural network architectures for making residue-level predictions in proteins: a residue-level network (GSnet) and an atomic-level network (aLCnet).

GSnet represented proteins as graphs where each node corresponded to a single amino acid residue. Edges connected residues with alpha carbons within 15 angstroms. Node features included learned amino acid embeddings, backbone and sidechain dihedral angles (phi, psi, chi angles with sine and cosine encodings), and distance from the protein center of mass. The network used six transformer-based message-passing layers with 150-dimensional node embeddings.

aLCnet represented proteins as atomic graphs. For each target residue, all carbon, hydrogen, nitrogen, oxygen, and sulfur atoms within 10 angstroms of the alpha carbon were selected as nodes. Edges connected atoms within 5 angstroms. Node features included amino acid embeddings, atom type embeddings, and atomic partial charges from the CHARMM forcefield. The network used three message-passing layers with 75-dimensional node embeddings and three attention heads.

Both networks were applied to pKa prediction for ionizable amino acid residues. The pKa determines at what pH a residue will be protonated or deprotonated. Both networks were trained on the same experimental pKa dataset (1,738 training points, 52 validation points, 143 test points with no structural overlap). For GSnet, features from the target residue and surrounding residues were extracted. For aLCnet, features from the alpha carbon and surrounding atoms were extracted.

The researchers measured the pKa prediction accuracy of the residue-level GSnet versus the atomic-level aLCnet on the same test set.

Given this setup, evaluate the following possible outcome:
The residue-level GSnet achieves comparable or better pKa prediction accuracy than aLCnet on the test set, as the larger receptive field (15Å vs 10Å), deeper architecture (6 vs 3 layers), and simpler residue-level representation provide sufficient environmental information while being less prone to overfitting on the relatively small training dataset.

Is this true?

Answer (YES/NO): NO